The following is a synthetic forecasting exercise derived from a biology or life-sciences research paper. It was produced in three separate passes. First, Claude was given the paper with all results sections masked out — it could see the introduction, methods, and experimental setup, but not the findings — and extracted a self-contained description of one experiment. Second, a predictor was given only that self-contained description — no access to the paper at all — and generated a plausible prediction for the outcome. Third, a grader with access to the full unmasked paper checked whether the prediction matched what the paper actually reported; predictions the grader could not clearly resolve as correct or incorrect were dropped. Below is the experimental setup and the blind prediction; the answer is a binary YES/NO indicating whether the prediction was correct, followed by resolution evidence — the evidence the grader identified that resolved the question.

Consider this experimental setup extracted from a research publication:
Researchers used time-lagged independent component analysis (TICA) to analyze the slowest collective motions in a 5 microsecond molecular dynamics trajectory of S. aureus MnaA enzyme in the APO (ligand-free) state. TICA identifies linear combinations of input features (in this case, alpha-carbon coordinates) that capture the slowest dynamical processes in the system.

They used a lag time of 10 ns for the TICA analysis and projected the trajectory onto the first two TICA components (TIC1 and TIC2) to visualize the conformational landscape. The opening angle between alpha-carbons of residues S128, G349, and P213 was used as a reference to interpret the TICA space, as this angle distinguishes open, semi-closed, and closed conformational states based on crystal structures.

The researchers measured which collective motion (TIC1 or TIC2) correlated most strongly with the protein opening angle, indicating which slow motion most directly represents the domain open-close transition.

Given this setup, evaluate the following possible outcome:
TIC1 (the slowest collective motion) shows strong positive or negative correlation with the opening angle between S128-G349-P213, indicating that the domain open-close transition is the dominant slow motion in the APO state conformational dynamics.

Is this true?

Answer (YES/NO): YES